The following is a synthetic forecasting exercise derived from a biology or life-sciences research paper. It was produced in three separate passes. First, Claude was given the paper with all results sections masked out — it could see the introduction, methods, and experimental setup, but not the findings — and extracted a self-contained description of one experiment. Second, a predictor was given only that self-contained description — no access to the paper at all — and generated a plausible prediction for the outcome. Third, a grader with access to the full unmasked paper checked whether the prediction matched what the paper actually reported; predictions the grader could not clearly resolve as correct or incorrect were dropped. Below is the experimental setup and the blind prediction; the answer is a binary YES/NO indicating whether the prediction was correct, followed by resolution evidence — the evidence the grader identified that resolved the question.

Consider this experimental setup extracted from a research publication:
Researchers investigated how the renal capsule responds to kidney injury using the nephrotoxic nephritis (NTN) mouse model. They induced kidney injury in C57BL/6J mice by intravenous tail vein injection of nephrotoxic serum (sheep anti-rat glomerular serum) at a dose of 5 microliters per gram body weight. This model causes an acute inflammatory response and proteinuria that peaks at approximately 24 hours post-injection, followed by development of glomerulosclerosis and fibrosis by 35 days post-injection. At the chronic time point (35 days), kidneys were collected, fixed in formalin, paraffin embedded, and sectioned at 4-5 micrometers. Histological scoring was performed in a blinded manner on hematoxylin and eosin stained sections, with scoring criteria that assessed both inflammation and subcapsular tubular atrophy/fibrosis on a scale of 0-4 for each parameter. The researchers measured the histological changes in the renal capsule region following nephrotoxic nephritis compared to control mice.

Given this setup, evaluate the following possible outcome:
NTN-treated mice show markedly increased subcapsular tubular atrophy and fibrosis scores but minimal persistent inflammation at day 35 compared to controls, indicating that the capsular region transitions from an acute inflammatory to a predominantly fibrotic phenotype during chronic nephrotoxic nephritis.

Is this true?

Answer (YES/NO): NO